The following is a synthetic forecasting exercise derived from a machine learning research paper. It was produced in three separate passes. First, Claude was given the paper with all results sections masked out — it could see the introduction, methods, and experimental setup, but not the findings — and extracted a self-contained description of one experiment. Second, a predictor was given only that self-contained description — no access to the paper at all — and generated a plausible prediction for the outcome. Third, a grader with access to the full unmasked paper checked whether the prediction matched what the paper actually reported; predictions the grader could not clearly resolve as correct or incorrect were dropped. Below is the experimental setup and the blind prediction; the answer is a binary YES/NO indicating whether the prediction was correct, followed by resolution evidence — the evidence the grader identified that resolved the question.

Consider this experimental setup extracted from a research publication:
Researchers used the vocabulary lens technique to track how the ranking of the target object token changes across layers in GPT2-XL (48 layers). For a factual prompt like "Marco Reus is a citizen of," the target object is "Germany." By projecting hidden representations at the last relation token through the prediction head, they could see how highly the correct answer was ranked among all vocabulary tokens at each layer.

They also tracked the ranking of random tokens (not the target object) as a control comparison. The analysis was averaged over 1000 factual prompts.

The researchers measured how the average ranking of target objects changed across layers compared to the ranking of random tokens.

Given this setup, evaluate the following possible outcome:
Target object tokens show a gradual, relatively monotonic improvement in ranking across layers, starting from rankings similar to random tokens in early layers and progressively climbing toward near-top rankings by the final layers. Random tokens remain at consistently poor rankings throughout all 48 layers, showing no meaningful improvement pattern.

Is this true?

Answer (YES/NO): NO